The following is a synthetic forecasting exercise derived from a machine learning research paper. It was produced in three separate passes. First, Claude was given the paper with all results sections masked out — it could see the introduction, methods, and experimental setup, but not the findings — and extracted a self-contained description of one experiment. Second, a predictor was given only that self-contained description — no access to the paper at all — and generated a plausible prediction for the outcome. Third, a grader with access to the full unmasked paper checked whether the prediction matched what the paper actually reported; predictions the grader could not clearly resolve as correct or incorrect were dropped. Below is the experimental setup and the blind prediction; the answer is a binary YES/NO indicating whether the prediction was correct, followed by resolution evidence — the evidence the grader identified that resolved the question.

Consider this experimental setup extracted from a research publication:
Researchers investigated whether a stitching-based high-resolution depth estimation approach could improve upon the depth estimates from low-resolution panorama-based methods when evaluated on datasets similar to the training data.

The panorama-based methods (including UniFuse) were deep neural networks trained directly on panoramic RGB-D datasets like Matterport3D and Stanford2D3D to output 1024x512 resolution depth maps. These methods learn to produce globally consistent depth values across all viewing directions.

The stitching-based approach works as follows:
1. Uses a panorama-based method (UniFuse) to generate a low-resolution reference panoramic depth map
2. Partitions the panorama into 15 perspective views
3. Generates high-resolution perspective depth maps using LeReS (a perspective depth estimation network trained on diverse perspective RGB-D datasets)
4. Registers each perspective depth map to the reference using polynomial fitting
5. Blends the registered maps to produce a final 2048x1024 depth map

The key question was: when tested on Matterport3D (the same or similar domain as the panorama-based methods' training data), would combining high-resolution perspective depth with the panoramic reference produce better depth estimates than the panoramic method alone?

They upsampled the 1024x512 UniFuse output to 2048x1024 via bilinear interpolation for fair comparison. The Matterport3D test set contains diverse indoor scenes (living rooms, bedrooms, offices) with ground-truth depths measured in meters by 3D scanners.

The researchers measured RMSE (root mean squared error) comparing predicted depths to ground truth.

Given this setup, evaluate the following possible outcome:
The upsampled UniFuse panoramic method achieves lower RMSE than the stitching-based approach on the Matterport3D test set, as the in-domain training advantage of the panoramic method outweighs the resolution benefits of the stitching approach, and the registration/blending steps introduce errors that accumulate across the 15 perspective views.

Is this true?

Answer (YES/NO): YES